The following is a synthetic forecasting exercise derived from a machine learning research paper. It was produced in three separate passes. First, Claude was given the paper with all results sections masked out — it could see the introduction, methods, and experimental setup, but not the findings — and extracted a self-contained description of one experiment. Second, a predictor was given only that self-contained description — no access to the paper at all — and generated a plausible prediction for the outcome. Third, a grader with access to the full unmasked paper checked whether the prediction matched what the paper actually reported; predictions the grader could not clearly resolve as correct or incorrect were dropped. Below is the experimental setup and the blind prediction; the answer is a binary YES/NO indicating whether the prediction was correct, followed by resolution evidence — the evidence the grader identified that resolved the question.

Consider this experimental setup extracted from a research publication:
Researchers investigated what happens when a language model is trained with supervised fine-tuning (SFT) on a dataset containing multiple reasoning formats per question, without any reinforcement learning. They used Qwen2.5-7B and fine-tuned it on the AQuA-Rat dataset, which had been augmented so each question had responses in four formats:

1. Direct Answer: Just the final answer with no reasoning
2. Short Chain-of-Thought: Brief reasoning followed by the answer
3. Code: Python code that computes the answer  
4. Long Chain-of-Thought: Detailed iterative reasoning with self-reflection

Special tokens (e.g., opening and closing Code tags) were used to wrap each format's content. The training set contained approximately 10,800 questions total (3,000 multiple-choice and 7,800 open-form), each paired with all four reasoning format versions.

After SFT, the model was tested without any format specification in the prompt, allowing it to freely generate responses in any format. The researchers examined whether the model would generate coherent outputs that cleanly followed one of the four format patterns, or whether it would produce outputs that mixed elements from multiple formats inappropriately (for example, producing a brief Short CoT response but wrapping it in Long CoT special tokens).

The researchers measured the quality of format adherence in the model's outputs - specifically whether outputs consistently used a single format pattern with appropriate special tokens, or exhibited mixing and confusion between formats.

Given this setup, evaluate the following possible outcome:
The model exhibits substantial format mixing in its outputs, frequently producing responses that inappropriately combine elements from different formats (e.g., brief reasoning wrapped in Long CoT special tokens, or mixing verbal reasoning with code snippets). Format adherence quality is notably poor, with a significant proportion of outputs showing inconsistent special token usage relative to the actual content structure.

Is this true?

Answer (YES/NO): NO